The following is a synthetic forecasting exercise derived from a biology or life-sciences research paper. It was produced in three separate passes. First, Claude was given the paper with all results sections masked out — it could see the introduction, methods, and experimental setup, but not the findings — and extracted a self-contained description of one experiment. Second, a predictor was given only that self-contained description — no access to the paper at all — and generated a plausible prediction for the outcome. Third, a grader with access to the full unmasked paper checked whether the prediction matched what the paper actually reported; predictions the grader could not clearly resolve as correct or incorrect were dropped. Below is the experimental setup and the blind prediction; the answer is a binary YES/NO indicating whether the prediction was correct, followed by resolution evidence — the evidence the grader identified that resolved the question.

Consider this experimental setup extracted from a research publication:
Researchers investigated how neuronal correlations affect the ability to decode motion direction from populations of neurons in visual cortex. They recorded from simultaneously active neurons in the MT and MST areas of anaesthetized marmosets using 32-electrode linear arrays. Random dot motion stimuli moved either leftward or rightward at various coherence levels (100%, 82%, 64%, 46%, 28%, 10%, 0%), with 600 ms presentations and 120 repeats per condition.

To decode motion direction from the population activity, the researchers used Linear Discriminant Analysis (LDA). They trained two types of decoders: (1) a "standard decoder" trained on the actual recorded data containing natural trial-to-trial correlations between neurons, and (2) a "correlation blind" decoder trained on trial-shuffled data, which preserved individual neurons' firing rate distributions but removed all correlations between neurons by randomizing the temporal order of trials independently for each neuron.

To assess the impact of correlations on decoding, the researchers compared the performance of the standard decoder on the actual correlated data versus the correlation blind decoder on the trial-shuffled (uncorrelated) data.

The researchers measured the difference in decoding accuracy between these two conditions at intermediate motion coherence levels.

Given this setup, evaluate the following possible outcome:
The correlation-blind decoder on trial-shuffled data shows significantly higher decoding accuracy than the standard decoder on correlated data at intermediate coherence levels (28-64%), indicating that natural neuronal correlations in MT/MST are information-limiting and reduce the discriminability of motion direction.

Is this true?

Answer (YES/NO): YES